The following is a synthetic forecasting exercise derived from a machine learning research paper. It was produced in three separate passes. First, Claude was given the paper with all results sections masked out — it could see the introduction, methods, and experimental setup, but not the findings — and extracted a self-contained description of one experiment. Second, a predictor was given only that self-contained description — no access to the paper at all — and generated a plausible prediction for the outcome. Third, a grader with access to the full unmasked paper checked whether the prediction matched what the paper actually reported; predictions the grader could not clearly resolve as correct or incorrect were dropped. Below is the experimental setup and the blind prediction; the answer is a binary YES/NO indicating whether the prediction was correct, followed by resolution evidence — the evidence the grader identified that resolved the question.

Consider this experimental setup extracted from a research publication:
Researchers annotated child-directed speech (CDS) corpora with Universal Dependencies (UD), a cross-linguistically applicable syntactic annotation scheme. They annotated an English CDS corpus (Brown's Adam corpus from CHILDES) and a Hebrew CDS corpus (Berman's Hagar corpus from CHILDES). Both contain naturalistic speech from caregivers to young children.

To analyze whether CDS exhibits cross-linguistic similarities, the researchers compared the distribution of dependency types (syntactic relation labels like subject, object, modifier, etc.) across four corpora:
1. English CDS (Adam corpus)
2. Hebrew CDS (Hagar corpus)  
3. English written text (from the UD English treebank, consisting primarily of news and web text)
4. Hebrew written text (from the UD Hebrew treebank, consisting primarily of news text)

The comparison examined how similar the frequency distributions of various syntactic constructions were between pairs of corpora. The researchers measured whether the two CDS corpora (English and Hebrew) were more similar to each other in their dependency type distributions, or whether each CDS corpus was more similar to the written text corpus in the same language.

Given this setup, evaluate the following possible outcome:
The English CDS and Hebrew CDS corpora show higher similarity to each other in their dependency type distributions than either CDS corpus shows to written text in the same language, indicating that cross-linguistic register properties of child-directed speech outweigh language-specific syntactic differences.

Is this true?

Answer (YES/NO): YES